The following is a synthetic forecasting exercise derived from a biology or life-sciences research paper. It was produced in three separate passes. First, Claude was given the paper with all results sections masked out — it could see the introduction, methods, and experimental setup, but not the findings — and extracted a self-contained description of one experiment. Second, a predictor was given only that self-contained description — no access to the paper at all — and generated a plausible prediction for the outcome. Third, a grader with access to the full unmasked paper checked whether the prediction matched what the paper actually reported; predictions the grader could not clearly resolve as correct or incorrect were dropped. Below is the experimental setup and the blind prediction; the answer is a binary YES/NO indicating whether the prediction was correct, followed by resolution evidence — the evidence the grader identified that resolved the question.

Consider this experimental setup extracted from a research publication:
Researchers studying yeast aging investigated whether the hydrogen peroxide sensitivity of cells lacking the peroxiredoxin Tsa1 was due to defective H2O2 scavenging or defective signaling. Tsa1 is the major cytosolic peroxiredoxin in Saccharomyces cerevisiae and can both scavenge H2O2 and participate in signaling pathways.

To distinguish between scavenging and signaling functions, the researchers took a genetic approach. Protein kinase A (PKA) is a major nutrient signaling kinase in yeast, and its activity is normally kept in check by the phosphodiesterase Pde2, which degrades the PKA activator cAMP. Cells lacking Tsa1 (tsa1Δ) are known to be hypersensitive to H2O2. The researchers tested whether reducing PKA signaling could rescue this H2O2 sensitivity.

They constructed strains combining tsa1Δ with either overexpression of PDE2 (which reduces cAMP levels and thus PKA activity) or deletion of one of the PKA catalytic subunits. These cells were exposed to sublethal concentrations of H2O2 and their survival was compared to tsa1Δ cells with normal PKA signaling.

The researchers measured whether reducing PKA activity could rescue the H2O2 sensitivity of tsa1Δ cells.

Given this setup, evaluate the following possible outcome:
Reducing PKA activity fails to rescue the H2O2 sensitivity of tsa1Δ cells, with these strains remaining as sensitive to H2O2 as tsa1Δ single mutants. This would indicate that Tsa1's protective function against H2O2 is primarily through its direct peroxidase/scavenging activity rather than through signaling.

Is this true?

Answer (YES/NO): NO